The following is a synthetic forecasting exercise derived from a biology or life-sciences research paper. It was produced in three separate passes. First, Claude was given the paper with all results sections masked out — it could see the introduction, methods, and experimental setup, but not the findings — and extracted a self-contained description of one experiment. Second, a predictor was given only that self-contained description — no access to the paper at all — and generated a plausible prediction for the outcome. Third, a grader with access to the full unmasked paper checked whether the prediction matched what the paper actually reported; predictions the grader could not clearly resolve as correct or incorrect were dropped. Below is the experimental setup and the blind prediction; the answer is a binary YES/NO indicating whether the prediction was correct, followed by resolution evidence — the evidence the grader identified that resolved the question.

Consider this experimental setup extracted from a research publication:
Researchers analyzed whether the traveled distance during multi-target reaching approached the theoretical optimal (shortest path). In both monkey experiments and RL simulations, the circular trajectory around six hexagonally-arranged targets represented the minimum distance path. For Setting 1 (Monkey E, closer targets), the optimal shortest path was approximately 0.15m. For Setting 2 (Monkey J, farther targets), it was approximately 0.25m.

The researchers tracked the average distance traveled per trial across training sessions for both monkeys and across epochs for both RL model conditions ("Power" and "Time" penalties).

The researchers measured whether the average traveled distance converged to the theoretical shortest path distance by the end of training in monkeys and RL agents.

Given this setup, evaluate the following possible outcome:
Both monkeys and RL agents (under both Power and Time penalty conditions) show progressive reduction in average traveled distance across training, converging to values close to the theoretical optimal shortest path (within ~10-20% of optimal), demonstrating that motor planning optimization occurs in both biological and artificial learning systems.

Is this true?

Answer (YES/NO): NO